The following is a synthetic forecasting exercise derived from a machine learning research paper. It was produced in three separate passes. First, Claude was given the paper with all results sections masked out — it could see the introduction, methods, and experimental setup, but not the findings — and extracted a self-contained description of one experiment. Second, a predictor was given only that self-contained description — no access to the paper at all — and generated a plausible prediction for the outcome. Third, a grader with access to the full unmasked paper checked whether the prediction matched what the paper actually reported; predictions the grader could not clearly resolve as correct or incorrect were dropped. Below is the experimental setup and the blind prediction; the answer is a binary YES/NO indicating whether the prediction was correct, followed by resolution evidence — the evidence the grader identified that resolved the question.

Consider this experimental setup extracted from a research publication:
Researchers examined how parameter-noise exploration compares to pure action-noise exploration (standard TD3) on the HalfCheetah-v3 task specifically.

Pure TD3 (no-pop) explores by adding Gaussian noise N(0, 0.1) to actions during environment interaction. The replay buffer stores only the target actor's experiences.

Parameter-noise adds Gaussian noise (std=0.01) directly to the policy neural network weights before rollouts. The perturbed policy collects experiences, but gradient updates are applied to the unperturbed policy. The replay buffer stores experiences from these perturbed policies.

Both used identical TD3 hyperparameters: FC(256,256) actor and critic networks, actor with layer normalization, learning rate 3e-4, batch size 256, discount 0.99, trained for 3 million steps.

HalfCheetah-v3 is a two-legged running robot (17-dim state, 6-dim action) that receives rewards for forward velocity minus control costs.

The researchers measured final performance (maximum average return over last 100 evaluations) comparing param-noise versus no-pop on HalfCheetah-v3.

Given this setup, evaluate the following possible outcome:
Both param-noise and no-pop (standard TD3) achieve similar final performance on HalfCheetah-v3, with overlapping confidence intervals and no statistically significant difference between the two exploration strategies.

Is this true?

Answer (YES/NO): NO